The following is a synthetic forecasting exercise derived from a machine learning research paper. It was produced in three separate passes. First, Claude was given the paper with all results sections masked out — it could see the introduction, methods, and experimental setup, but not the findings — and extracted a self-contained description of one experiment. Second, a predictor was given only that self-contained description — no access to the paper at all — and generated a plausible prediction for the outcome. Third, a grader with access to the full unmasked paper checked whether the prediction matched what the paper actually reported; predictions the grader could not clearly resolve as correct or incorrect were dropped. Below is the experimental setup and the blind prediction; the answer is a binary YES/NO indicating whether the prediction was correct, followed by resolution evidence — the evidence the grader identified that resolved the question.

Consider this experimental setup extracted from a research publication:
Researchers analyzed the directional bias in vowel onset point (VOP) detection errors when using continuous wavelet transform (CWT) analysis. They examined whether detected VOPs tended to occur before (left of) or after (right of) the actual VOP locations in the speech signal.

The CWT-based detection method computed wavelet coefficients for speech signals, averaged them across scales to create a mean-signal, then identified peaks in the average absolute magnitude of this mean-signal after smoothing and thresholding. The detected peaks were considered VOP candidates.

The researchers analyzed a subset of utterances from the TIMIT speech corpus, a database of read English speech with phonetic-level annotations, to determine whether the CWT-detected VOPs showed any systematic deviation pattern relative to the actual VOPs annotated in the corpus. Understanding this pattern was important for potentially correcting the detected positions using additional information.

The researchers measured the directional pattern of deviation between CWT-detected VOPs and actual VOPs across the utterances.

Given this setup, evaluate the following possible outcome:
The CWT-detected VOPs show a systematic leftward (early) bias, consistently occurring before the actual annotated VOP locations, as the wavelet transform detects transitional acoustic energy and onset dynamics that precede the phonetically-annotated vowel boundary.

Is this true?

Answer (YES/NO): NO